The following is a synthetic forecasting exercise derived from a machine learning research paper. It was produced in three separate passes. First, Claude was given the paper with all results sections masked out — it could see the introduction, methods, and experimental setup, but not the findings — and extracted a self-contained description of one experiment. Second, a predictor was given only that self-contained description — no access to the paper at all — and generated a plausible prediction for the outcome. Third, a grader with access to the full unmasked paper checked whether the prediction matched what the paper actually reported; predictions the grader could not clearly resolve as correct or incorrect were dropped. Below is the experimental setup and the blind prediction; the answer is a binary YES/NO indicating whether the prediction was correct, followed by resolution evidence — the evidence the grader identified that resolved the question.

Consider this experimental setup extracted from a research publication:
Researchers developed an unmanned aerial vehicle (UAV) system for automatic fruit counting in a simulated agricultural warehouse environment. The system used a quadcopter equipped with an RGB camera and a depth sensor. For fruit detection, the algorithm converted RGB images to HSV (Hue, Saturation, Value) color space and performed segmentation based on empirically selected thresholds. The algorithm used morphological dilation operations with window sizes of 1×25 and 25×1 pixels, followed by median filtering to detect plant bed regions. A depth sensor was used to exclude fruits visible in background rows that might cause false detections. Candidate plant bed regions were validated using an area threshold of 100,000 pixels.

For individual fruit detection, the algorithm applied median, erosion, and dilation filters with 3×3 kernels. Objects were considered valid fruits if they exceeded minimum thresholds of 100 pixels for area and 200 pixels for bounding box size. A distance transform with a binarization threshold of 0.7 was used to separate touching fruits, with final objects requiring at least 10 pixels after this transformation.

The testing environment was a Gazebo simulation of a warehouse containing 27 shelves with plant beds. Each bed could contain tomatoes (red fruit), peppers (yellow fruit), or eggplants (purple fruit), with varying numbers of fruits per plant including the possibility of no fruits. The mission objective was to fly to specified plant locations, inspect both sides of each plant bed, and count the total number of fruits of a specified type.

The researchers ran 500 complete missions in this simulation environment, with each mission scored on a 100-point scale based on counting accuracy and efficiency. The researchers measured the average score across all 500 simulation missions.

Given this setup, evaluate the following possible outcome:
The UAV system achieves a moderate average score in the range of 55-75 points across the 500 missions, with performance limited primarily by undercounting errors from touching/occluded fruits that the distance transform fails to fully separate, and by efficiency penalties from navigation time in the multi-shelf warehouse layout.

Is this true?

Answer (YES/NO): NO